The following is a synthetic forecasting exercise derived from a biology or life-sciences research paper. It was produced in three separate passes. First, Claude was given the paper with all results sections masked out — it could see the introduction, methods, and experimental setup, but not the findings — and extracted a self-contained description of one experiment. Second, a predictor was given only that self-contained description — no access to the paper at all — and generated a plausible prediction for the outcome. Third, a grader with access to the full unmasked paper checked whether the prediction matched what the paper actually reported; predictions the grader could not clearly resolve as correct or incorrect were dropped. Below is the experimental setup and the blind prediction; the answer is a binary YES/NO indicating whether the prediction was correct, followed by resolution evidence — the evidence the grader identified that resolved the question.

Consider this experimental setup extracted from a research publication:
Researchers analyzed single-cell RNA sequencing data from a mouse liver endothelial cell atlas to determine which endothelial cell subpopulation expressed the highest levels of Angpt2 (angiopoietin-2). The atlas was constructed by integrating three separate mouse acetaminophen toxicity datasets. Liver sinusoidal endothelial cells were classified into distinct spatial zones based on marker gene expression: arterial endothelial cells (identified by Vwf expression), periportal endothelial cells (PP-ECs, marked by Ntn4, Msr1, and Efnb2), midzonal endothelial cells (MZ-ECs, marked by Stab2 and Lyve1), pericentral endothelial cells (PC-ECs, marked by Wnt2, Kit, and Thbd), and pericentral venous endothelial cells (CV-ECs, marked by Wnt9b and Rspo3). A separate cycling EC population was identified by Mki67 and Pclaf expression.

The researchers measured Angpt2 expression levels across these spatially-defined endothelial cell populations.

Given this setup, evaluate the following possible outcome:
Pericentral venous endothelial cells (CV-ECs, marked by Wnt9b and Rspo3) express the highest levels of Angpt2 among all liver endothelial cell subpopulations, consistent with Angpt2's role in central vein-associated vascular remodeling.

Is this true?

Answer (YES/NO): NO